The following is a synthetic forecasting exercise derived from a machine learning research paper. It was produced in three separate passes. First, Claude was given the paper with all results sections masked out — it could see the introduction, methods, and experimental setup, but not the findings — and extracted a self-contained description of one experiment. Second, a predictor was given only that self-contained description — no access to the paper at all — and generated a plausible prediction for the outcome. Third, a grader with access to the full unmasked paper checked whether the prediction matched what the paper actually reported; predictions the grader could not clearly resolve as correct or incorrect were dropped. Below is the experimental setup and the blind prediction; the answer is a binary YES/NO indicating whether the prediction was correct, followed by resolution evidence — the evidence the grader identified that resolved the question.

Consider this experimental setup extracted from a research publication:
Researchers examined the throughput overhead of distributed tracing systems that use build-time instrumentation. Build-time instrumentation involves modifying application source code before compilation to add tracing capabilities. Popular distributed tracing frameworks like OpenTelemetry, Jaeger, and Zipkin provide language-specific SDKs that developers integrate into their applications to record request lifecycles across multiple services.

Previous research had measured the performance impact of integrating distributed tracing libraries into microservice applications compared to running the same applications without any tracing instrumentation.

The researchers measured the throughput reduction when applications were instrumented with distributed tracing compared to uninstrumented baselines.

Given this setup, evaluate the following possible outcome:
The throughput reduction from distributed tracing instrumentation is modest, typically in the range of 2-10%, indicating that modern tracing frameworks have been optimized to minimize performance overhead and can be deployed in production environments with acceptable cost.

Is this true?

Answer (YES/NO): NO